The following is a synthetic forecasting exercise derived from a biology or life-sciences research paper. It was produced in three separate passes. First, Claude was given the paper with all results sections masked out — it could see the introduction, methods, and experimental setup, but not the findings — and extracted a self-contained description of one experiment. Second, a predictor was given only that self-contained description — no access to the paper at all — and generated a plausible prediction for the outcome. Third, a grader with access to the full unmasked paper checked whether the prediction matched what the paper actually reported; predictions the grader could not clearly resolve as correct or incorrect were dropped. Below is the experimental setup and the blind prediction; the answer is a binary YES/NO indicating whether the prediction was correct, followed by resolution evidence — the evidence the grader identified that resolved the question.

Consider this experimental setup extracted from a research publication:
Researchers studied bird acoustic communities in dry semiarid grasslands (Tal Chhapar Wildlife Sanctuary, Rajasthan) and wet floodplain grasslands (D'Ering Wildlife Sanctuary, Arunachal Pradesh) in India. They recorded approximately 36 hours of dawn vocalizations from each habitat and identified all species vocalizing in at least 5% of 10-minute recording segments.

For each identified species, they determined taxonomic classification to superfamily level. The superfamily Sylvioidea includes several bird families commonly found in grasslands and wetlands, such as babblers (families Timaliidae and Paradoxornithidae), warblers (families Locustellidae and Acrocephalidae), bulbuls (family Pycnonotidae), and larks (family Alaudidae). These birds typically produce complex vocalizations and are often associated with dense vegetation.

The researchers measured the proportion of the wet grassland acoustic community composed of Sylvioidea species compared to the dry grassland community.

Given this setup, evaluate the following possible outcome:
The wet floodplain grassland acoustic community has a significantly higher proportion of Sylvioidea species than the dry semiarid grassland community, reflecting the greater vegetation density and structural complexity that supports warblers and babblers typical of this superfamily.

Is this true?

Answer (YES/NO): YES